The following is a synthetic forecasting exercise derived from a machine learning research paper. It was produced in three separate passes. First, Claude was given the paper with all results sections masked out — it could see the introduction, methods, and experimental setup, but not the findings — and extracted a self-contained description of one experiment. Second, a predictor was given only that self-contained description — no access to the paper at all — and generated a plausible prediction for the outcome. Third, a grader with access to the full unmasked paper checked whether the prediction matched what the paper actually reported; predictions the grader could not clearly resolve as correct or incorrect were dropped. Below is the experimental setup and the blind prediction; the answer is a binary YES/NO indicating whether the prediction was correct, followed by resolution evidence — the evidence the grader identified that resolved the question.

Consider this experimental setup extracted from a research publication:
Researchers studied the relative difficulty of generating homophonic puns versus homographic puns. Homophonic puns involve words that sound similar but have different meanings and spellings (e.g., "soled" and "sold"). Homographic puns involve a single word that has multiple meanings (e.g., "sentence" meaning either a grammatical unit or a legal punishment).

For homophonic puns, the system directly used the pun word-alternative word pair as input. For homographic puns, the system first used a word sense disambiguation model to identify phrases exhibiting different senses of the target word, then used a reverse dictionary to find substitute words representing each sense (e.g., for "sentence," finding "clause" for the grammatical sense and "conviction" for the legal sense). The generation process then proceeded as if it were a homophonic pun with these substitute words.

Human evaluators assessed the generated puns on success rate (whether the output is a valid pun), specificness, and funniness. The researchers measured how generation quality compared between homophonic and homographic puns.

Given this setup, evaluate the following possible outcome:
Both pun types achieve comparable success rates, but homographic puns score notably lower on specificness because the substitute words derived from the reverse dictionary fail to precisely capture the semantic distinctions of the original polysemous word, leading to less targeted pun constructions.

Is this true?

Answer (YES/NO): NO